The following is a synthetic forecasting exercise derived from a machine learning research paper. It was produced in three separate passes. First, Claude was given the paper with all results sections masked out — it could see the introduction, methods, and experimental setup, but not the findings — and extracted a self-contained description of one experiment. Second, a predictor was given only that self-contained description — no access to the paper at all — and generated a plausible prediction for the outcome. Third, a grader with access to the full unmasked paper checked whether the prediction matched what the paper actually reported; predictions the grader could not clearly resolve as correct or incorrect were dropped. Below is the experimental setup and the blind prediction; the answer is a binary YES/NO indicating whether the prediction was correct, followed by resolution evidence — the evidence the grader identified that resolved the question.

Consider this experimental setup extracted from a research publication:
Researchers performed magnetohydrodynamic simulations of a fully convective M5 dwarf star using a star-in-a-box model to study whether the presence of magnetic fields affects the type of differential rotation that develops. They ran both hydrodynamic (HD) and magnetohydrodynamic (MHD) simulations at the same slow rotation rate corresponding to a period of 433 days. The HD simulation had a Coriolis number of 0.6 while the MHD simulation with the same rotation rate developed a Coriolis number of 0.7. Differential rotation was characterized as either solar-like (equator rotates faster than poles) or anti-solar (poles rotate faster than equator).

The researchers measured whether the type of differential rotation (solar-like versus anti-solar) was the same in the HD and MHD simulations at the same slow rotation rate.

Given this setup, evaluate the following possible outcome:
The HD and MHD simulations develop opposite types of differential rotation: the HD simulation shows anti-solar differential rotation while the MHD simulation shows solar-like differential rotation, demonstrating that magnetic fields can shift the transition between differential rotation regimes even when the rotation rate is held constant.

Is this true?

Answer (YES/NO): NO